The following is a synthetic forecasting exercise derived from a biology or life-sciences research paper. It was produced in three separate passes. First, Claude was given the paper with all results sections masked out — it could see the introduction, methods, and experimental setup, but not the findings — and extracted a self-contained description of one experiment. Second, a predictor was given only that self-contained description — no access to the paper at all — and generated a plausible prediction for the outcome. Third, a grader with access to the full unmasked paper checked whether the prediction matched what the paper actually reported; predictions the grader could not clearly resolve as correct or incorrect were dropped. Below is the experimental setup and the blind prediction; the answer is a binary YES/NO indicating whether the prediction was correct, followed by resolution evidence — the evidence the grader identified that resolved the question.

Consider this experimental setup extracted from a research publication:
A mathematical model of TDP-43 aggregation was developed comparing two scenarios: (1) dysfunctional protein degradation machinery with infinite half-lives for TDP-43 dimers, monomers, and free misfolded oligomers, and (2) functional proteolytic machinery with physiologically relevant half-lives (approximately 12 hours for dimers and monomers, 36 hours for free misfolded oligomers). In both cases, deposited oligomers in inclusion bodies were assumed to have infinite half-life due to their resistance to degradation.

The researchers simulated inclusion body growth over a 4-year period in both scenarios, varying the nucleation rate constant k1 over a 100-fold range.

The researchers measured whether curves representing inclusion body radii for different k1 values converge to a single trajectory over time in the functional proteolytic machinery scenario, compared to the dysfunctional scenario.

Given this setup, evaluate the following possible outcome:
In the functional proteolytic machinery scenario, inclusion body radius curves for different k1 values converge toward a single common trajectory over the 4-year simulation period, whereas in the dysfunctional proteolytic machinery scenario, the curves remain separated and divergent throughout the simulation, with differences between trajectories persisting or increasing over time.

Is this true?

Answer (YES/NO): NO